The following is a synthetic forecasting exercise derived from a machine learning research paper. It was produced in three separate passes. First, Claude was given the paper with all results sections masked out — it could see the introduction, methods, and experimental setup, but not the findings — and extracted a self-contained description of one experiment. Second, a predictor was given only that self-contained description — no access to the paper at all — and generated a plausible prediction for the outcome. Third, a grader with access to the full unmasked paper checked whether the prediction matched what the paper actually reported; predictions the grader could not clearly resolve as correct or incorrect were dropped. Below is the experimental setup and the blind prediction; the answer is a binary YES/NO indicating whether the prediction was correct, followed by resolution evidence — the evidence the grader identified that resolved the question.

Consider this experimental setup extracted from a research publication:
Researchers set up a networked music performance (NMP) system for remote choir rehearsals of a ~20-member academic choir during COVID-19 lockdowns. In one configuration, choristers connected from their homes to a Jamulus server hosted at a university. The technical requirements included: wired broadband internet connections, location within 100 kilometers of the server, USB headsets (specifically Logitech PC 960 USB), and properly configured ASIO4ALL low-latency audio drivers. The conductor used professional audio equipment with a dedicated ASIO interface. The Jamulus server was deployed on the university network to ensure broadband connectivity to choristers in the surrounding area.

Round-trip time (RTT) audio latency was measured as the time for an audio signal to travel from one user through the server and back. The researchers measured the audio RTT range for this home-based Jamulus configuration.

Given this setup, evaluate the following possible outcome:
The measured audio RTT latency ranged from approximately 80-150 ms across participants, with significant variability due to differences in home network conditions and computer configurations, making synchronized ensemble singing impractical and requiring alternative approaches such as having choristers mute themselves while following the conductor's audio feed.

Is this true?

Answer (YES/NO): NO